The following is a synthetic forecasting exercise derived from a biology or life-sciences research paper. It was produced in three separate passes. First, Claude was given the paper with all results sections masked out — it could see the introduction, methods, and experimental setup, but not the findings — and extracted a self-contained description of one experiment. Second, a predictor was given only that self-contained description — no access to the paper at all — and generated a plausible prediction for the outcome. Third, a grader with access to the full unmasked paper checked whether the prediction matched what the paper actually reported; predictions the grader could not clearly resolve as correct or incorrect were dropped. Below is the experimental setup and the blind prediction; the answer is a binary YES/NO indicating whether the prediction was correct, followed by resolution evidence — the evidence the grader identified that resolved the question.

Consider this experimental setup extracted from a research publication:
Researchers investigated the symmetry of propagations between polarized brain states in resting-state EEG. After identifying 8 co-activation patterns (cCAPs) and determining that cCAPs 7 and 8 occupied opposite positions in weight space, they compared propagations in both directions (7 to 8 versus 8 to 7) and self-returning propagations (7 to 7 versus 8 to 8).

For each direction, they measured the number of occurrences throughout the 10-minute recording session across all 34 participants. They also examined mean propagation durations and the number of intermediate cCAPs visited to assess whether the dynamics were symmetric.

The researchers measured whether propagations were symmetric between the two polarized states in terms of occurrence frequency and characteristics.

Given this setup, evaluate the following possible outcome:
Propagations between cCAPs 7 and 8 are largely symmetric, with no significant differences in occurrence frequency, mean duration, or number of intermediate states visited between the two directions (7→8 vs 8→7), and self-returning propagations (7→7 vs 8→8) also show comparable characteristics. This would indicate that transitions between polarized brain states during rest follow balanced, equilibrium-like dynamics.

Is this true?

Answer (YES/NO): NO